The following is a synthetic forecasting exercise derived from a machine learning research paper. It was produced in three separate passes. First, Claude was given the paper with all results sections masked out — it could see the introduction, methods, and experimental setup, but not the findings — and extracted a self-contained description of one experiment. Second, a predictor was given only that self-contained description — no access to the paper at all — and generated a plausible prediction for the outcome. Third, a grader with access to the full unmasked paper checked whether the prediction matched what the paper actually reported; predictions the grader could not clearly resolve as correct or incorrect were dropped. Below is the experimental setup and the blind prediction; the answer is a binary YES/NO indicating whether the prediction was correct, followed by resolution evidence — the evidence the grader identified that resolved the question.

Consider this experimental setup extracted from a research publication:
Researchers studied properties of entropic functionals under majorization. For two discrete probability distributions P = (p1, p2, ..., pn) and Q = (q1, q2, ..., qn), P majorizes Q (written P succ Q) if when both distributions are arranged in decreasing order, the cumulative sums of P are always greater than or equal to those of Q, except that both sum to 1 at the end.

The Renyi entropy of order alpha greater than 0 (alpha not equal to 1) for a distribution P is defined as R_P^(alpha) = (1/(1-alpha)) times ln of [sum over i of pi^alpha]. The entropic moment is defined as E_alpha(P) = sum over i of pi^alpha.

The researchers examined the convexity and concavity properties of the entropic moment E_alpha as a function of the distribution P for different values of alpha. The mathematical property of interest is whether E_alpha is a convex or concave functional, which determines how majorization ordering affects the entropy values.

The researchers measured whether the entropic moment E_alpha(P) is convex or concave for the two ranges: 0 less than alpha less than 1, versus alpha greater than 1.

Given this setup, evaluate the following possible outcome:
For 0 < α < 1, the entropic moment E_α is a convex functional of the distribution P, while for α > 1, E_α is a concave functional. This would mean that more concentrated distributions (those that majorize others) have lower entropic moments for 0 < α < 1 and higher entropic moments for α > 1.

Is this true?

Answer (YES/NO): NO